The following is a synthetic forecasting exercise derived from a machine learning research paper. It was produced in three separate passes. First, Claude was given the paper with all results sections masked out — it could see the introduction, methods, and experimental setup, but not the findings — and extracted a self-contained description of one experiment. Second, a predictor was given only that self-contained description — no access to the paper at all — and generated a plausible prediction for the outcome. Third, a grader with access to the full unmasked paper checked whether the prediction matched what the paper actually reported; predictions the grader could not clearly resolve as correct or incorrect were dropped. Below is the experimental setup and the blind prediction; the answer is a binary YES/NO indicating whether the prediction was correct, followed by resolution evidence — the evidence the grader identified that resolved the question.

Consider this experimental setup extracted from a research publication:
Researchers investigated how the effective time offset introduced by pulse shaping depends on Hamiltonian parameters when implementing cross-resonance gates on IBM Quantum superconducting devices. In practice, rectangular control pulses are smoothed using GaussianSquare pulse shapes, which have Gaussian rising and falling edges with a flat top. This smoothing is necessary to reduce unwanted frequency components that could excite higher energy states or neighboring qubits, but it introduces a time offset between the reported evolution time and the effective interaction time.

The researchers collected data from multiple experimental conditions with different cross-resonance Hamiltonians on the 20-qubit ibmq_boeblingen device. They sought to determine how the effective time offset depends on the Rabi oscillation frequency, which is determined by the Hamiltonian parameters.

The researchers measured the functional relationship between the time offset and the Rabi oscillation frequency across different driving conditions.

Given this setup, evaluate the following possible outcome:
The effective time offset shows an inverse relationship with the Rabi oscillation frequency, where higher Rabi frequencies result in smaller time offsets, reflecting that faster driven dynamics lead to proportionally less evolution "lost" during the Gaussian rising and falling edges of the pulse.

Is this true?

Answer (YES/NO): YES